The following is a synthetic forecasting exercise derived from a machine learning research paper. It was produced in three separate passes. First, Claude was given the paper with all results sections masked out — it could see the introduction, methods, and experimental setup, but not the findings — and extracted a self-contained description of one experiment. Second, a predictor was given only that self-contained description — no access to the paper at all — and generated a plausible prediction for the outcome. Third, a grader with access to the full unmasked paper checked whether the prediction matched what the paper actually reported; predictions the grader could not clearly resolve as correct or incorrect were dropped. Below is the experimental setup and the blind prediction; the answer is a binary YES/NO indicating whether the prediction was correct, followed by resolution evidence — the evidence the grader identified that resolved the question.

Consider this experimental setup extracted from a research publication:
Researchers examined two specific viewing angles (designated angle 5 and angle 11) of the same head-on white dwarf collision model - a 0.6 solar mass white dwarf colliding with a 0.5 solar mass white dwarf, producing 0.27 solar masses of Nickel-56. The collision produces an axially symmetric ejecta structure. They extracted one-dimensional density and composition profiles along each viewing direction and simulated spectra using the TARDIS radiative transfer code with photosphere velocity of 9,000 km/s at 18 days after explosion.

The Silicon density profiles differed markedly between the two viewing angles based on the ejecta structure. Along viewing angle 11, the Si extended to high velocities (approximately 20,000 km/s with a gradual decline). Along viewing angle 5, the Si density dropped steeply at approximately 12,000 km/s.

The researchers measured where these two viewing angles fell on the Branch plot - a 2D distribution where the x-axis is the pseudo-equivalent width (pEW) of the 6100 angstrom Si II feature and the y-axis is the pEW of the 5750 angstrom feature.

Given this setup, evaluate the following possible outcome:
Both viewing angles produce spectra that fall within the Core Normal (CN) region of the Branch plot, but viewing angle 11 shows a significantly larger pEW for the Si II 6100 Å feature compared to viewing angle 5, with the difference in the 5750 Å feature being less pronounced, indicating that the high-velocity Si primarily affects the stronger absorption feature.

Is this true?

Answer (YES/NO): NO